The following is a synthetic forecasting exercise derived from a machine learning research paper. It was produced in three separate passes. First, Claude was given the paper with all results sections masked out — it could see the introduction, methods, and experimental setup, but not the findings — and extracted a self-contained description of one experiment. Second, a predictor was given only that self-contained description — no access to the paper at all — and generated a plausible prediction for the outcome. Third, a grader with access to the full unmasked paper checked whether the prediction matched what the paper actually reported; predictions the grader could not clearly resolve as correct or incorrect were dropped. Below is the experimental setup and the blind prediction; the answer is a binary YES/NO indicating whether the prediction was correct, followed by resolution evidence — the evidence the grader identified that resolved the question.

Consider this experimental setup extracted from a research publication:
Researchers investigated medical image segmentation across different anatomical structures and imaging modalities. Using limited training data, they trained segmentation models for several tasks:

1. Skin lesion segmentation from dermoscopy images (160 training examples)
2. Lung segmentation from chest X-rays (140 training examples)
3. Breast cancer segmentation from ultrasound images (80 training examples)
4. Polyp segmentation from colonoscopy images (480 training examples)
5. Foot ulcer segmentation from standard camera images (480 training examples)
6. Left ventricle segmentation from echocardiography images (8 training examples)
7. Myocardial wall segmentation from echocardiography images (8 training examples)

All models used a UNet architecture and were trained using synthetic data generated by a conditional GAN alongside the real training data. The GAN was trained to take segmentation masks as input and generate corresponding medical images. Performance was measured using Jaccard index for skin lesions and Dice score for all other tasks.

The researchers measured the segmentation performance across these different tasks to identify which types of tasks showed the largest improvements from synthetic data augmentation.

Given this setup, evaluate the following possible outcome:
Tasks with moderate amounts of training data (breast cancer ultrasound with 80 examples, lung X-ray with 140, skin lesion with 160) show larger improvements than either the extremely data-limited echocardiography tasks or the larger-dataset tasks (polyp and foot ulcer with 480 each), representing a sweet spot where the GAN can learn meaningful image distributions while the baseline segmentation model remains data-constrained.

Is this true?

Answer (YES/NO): NO